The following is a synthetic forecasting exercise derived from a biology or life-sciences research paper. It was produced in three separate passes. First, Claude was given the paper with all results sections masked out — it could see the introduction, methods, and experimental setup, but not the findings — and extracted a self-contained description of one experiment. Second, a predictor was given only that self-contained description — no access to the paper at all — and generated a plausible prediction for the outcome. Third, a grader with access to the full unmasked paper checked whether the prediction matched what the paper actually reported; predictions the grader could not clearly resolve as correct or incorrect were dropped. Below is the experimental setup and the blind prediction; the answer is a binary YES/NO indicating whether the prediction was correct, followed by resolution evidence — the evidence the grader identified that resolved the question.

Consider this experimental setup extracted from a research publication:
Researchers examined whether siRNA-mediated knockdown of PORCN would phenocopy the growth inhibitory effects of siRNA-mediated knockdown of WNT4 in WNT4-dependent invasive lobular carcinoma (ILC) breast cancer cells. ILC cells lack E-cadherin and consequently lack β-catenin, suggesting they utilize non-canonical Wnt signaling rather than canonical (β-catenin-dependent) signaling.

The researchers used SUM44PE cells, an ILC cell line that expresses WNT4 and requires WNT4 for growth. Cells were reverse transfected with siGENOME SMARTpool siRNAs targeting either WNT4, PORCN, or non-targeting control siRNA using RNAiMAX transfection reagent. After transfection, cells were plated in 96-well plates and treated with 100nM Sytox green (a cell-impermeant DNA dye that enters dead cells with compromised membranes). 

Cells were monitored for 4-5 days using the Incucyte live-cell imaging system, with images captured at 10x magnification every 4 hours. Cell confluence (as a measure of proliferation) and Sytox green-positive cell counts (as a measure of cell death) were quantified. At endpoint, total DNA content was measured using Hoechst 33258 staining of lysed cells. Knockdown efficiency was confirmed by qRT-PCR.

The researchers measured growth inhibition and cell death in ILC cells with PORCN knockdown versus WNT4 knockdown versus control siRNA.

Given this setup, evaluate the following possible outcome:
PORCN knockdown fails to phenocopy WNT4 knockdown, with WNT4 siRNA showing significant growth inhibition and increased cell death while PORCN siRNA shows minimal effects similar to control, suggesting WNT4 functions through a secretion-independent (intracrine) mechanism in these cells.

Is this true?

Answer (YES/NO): YES